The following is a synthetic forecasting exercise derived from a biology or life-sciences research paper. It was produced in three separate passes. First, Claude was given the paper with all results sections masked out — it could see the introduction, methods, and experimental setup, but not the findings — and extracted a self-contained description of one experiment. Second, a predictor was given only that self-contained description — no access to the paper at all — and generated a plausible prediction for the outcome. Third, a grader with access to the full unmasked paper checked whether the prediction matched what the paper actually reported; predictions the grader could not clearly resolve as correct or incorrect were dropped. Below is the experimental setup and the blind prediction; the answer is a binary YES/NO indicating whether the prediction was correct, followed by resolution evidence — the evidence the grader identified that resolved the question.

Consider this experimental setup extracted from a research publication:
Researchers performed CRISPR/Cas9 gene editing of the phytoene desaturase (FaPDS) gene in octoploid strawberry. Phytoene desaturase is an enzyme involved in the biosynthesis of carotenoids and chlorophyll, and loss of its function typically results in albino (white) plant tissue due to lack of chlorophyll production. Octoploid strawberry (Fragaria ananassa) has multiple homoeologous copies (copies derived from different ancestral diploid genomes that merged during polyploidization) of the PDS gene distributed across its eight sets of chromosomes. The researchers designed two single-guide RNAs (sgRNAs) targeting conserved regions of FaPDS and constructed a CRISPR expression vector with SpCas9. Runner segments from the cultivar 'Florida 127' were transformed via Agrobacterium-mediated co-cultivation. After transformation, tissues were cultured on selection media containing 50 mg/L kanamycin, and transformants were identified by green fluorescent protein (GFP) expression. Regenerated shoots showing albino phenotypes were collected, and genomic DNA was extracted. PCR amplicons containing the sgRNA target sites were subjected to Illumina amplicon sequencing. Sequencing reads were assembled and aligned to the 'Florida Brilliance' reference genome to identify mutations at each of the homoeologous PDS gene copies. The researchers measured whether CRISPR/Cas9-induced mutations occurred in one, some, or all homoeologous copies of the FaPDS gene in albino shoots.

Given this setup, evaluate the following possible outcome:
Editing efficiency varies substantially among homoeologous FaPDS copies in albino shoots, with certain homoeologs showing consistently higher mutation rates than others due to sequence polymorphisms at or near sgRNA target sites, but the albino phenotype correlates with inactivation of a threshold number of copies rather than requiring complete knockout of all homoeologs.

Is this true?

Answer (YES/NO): NO